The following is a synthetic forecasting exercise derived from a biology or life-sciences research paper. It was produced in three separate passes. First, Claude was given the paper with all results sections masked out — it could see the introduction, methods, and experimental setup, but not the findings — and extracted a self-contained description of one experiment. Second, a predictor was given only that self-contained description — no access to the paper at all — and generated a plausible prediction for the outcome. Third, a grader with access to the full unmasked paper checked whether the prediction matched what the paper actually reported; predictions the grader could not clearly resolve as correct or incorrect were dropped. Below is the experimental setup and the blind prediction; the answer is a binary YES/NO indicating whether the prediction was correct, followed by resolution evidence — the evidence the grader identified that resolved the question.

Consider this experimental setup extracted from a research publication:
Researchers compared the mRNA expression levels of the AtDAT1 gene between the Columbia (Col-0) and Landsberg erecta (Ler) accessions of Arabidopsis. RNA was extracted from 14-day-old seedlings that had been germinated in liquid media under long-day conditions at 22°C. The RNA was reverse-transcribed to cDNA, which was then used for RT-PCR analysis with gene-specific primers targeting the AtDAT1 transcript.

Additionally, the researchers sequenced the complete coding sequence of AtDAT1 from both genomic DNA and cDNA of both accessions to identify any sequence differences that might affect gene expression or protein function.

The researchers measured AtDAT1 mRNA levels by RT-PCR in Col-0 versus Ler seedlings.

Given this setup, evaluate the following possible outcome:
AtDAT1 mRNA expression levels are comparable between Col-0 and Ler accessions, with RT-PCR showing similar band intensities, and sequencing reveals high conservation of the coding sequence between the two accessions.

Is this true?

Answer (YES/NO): NO